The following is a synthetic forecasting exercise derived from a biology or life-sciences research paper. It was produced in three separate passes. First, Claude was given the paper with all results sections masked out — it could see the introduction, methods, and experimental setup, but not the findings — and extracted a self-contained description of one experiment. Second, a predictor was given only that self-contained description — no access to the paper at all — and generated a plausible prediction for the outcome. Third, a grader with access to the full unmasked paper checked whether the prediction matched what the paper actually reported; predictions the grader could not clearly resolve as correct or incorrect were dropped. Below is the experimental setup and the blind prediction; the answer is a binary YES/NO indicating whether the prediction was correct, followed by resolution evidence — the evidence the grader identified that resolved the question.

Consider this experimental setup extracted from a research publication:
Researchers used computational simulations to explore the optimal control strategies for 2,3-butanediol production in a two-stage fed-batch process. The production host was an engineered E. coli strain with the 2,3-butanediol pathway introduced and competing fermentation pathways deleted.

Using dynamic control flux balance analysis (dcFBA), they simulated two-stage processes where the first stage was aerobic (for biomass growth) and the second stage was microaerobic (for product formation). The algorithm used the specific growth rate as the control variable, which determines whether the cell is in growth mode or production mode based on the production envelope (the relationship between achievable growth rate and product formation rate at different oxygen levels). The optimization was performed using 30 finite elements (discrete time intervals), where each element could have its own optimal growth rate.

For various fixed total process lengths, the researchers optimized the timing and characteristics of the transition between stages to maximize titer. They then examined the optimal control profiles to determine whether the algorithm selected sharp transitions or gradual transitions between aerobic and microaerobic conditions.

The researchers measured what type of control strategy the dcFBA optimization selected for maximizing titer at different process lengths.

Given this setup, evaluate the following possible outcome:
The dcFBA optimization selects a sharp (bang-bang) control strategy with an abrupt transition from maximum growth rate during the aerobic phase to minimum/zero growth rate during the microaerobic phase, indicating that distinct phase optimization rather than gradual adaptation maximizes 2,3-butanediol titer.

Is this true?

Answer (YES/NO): YES